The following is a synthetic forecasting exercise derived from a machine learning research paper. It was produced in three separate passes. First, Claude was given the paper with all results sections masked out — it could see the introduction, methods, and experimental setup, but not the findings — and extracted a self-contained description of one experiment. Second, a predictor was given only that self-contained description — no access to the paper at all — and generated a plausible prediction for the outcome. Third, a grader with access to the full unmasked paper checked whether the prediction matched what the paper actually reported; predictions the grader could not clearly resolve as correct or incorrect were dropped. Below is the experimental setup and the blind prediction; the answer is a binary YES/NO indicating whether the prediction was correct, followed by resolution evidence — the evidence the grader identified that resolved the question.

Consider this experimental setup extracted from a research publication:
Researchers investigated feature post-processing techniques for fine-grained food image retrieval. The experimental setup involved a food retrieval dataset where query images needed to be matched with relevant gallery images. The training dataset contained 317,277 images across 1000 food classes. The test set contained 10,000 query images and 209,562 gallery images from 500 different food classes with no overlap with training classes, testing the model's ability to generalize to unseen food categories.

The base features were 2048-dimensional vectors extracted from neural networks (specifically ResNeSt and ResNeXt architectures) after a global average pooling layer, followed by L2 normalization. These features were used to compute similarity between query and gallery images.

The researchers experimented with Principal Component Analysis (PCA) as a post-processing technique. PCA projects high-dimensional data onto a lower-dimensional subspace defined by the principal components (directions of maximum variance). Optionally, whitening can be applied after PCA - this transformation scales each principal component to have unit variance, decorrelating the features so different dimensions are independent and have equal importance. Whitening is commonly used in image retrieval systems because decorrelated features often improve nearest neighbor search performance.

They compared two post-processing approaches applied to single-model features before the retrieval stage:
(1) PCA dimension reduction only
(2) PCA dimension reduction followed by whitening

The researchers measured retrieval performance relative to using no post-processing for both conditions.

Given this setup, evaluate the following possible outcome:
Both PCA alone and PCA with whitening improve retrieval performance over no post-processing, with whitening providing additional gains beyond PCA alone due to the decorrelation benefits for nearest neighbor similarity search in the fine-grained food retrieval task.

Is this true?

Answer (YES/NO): NO